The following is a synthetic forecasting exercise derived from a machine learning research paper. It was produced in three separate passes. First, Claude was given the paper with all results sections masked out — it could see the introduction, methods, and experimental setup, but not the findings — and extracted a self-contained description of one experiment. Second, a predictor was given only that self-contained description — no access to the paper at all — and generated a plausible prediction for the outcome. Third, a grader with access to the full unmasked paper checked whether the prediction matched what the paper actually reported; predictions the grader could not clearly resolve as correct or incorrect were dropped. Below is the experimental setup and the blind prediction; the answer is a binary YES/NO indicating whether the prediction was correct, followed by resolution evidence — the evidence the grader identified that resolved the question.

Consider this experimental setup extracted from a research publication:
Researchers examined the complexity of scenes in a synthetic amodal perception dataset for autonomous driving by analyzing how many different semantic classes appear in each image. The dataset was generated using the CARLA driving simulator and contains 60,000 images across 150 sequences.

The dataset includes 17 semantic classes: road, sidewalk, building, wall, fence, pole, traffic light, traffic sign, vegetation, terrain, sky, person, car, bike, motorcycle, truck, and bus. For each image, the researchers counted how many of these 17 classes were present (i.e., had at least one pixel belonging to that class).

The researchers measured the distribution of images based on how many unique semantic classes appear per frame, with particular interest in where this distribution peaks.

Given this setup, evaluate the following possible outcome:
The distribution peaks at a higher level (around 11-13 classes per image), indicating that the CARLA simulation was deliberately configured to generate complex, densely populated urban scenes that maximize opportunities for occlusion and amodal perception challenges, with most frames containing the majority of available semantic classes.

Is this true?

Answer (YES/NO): NO